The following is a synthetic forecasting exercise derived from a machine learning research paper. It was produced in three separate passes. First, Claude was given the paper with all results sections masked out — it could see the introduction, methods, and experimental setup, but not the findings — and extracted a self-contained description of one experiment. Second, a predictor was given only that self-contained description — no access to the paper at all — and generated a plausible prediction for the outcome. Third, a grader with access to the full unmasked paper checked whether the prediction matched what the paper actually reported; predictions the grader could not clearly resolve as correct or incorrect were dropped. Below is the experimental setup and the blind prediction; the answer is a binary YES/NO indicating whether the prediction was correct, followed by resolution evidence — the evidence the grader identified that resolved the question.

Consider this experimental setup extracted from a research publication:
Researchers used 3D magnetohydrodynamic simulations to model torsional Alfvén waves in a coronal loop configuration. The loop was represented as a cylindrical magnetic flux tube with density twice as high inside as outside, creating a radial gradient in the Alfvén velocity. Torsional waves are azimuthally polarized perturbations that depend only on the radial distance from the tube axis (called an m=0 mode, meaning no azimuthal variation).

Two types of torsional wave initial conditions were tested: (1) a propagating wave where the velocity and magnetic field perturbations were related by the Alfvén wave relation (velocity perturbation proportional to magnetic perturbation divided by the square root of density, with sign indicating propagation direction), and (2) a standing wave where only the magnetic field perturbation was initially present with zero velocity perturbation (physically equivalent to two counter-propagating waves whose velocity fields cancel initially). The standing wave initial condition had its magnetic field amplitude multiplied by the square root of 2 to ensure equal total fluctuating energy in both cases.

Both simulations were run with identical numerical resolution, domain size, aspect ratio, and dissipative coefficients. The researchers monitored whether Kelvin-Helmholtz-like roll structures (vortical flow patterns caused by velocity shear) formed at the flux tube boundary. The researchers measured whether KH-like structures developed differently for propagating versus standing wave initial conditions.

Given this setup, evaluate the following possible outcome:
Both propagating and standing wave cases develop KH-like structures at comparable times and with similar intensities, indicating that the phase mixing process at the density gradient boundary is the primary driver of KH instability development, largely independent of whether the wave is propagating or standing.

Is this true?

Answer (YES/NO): NO